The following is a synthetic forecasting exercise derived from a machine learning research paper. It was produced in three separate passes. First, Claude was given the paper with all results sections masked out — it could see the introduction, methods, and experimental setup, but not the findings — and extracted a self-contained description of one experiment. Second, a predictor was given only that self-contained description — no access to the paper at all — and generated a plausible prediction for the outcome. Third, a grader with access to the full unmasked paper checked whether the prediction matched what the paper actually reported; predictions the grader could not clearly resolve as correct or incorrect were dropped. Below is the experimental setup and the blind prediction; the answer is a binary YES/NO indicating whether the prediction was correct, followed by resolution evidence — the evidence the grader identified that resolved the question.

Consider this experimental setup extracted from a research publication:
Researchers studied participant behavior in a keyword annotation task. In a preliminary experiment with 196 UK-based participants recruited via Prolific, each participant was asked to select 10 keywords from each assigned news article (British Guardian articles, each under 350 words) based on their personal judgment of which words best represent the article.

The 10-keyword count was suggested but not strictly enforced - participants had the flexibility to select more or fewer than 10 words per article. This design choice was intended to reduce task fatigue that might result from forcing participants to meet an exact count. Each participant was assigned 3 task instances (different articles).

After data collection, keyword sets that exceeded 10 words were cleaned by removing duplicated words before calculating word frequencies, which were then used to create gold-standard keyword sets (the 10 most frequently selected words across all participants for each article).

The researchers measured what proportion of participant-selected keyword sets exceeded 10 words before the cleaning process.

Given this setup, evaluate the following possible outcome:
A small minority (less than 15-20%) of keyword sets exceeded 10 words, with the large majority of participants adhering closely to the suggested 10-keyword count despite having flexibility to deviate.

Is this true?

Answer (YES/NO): YES